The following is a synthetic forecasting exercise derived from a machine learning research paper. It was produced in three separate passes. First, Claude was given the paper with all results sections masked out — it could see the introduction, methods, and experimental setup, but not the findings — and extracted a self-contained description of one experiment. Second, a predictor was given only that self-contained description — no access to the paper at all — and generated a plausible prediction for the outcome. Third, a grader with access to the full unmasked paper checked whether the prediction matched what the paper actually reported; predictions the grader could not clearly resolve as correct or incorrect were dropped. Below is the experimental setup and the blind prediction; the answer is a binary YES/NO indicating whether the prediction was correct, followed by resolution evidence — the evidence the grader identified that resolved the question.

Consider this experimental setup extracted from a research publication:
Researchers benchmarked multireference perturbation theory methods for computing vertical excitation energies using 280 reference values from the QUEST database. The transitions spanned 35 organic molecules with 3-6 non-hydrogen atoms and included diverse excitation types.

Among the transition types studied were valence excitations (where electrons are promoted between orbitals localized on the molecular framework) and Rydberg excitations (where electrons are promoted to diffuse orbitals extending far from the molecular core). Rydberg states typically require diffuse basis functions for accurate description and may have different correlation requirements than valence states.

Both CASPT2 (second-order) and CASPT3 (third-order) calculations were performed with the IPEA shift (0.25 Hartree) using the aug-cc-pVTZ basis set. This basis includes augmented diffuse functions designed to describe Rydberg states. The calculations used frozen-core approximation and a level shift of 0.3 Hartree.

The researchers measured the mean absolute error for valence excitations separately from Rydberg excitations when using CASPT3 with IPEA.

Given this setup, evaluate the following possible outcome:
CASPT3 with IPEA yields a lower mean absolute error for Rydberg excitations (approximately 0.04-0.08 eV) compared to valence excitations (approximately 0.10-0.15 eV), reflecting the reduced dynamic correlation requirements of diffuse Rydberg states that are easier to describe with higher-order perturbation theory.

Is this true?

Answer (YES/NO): YES